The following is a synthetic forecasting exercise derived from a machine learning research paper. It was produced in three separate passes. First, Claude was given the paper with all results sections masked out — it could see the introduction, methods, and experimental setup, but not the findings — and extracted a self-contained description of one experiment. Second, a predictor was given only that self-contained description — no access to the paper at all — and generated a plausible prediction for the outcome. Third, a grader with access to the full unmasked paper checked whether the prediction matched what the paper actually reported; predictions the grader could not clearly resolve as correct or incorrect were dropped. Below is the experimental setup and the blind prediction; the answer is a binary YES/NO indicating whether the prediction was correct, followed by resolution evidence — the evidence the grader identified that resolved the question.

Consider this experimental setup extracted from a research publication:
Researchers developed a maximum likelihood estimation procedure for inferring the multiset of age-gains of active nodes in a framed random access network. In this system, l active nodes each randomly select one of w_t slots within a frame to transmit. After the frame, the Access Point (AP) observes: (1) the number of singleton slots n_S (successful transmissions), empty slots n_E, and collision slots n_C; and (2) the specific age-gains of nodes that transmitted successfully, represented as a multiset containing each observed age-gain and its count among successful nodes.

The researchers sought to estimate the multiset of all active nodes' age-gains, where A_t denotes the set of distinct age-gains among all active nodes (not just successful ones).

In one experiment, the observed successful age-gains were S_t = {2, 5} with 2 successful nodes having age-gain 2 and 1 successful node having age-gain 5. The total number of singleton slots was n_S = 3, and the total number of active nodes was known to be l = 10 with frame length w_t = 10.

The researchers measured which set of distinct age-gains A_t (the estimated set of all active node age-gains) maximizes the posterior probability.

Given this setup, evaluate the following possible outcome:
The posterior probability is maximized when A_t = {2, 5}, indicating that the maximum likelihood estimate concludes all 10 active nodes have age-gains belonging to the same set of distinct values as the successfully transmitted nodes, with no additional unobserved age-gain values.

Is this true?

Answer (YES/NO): YES